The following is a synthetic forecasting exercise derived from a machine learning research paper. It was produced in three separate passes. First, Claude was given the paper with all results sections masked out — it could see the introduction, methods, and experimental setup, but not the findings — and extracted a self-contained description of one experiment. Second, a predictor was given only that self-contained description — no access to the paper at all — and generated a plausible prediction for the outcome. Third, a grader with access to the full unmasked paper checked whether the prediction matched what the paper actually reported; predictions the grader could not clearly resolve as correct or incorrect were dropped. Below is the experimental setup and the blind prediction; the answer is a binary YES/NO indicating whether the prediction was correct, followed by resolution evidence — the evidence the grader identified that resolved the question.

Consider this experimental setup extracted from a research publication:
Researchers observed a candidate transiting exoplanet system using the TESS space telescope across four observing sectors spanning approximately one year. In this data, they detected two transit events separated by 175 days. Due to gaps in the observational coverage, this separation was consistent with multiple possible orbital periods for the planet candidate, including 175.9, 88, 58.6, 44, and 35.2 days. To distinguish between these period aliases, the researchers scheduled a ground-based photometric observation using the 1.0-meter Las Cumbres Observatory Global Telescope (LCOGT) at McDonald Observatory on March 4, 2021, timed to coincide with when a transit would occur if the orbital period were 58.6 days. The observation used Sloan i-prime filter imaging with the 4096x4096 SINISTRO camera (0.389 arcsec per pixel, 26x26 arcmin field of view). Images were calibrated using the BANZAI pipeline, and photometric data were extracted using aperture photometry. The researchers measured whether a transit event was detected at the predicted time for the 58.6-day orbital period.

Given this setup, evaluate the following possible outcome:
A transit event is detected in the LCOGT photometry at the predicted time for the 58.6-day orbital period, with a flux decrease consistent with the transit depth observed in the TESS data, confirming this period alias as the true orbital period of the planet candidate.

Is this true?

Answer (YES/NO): NO